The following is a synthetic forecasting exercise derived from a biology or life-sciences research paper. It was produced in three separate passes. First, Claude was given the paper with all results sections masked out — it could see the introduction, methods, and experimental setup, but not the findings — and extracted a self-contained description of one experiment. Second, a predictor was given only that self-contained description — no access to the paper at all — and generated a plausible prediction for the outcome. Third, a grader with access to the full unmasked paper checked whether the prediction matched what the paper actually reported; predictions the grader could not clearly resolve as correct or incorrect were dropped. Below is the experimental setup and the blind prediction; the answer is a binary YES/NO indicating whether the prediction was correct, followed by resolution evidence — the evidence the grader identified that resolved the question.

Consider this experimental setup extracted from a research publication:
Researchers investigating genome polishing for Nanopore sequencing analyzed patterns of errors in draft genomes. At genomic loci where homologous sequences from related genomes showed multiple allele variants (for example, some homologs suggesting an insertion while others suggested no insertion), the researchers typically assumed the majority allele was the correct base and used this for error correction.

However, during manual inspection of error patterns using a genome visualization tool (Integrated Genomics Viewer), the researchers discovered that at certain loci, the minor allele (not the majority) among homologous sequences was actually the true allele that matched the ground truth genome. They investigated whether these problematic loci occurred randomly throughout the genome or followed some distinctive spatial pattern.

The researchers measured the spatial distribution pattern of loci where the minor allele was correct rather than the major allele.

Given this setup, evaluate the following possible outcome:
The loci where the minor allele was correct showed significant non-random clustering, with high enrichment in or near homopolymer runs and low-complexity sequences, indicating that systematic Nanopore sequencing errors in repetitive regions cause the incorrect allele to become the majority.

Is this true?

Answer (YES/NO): NO